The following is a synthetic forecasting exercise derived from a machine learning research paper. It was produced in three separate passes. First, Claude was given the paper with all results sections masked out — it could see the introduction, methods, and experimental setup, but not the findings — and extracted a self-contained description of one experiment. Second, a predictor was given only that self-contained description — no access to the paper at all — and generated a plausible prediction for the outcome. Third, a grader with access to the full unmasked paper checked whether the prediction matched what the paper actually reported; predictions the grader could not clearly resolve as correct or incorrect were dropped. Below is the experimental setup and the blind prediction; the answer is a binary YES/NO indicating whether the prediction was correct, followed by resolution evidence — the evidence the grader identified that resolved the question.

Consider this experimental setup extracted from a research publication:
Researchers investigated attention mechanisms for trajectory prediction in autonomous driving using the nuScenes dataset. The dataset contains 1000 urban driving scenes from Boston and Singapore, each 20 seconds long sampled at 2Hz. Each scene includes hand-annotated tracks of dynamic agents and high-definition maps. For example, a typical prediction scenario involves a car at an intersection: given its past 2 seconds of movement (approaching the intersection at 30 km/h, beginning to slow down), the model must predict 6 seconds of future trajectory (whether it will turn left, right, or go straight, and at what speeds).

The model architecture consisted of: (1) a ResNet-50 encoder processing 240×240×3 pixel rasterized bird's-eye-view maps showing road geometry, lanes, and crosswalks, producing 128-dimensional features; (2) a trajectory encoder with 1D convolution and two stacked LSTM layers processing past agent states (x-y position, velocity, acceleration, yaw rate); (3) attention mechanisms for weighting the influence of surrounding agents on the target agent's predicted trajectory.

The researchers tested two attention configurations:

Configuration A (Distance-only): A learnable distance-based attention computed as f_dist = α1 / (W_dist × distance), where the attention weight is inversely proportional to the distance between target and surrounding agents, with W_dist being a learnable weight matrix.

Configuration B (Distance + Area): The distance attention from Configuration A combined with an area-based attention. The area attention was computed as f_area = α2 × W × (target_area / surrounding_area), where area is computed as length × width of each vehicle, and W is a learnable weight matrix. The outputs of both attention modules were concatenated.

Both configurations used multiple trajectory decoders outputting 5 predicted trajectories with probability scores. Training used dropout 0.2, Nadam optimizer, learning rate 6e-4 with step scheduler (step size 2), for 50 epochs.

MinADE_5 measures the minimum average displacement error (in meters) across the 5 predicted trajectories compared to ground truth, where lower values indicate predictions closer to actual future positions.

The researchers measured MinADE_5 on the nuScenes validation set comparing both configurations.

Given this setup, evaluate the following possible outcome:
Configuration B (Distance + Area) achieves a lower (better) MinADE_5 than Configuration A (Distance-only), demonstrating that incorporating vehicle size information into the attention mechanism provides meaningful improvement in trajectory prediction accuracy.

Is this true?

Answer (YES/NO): YES